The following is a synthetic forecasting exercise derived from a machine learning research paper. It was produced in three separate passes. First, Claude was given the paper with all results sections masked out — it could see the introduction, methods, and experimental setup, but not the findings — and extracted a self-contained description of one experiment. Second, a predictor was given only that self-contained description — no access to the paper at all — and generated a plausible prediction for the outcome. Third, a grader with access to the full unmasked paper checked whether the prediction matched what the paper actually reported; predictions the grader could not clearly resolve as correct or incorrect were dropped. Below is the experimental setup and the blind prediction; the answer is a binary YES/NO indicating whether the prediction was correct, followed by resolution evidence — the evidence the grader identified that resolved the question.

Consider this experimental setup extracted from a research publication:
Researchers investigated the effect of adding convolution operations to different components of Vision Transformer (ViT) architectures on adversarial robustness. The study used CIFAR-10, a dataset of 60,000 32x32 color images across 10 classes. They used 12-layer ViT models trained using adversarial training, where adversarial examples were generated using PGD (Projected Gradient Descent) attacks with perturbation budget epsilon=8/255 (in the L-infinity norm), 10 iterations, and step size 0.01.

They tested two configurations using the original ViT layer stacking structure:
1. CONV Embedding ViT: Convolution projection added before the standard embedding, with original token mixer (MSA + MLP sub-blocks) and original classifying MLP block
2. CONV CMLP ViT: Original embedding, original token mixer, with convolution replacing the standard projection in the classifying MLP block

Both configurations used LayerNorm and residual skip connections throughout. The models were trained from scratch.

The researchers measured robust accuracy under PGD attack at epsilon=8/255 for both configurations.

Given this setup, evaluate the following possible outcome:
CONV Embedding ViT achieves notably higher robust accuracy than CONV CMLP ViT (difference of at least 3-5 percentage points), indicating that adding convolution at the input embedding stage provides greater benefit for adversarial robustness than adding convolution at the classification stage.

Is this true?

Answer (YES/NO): NO